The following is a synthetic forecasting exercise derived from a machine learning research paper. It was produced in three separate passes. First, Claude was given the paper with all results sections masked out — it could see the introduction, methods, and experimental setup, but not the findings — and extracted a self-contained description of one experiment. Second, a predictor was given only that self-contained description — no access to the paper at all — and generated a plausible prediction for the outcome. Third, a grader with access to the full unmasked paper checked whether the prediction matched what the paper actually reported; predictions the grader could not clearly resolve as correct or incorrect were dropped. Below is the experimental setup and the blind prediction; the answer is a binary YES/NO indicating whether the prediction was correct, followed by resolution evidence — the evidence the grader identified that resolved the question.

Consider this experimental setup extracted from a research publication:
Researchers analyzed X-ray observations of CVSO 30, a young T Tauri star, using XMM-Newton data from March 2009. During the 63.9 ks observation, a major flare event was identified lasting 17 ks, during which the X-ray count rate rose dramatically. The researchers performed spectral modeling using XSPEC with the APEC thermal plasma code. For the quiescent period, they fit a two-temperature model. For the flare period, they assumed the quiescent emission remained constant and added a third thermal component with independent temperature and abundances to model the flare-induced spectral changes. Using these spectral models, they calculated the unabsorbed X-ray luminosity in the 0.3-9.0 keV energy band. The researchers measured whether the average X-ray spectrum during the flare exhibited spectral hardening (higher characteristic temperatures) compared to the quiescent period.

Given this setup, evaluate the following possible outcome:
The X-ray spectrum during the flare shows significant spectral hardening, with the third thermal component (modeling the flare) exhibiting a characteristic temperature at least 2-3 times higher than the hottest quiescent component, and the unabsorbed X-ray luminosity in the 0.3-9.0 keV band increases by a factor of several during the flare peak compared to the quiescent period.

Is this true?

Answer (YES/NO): NO